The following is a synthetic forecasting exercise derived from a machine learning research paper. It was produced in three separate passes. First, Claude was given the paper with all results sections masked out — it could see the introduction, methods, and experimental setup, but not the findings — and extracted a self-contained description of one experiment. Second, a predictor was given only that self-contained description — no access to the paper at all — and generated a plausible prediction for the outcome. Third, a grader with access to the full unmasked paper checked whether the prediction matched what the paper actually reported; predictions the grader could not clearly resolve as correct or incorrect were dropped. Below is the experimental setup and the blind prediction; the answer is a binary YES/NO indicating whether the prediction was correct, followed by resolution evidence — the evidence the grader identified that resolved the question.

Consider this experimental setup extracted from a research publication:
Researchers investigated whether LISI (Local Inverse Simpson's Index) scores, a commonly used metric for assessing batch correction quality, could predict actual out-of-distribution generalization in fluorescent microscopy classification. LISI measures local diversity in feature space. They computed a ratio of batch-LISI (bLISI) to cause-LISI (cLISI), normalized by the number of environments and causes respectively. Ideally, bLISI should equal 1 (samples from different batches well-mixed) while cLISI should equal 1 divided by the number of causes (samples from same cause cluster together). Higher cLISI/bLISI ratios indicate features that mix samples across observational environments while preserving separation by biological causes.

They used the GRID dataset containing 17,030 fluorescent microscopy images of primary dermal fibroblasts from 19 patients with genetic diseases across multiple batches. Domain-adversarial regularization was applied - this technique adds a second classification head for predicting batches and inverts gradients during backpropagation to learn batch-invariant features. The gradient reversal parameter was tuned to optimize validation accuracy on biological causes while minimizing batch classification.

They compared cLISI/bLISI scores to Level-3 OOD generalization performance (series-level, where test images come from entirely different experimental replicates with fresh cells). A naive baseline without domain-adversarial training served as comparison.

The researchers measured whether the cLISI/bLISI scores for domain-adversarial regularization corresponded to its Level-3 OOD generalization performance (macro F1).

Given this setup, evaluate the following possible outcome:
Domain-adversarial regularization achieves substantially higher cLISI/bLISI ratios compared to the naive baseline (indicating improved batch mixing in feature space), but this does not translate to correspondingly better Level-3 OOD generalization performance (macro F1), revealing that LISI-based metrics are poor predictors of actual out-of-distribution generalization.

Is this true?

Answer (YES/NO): YES